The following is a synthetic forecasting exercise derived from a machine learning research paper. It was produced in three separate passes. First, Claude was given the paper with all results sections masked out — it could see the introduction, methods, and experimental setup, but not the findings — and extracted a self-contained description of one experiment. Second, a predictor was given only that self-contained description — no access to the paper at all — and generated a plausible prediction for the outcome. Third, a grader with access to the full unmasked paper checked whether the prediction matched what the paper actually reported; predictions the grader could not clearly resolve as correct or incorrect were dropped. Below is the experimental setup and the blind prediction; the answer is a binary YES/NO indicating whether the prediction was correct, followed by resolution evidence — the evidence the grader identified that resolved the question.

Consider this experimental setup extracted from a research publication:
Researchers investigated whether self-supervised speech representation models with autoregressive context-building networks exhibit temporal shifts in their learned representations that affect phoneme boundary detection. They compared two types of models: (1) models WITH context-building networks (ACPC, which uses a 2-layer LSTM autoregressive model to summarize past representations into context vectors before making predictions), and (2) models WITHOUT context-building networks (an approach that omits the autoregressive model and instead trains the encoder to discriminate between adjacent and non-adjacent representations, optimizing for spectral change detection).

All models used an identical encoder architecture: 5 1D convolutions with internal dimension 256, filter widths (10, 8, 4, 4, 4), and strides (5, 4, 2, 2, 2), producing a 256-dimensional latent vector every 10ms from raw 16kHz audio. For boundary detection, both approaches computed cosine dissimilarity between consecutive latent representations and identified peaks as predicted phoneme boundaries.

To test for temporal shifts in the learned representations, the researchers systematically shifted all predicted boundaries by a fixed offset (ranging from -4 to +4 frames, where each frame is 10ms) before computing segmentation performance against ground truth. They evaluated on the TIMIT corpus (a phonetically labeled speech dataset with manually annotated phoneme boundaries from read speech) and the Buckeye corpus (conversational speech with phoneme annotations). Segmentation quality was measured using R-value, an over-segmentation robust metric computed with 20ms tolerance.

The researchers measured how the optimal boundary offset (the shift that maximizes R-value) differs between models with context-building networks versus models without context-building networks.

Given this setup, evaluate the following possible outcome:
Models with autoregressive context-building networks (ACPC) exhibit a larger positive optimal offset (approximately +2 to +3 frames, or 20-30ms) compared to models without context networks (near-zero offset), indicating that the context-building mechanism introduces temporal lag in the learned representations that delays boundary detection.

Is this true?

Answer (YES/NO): NO